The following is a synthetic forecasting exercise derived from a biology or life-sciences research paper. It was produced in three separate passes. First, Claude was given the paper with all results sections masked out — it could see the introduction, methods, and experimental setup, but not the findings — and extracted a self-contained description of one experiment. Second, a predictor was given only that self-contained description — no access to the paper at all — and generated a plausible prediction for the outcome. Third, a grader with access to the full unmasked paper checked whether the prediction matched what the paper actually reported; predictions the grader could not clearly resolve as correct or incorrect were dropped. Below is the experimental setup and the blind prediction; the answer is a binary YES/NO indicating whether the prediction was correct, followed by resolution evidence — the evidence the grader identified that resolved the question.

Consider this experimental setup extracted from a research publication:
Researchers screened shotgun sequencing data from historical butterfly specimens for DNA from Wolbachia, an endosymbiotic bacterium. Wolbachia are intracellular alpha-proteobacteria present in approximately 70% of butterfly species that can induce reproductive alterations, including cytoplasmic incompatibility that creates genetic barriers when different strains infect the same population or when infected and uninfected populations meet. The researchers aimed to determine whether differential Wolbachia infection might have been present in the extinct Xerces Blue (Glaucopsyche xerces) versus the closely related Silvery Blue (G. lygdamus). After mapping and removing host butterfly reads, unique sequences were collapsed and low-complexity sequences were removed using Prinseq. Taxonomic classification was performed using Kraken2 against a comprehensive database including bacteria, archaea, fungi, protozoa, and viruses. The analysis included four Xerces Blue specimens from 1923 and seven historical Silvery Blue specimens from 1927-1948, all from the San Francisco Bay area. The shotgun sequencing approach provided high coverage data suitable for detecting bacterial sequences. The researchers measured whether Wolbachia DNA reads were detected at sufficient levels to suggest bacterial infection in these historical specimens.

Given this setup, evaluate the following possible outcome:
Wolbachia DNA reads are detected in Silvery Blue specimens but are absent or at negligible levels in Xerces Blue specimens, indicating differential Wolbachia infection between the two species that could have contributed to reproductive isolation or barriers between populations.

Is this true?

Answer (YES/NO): NO